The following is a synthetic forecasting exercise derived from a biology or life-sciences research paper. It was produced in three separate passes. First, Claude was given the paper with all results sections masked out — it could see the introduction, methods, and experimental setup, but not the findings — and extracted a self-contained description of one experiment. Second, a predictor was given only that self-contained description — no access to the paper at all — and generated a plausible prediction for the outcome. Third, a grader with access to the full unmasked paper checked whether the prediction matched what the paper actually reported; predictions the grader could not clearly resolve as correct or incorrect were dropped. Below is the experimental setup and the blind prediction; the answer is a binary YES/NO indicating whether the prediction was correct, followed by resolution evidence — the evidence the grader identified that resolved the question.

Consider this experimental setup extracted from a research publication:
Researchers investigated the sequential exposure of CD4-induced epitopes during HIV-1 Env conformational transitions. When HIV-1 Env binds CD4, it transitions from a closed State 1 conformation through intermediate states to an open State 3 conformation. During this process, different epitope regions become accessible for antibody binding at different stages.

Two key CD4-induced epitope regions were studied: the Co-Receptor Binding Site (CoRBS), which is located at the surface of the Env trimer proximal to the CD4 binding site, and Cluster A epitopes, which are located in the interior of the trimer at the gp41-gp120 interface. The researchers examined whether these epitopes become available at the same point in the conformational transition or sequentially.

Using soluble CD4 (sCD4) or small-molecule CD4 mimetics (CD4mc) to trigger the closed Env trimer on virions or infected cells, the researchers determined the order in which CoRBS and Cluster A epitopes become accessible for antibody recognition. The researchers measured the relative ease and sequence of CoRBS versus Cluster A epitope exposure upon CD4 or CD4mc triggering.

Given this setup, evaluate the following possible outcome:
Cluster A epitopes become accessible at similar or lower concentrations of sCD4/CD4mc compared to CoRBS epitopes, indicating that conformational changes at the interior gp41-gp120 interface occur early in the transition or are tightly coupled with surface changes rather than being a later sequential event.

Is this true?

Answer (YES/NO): NO